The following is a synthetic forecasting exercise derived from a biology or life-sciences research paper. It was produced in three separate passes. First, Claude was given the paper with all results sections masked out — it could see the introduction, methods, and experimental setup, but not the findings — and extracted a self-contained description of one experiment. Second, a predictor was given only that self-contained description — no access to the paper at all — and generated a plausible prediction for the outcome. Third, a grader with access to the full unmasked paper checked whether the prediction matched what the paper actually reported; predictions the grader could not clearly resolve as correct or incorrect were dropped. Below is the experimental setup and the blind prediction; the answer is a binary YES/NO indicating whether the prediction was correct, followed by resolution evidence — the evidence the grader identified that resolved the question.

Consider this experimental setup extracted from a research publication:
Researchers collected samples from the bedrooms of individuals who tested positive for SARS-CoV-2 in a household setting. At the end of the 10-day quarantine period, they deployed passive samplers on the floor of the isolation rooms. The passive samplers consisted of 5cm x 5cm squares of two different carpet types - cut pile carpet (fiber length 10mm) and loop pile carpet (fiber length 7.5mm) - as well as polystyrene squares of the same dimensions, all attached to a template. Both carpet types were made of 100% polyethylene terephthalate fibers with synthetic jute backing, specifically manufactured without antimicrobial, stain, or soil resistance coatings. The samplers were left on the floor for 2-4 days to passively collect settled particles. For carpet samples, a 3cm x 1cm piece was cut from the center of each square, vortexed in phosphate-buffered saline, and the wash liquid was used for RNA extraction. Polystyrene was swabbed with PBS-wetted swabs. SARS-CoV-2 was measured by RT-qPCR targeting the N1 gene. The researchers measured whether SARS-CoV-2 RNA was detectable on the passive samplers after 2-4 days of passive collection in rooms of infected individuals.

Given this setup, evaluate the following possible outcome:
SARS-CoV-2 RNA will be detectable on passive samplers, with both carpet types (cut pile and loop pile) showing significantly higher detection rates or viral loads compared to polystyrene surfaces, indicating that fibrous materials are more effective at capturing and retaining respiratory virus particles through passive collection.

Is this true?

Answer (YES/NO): NO